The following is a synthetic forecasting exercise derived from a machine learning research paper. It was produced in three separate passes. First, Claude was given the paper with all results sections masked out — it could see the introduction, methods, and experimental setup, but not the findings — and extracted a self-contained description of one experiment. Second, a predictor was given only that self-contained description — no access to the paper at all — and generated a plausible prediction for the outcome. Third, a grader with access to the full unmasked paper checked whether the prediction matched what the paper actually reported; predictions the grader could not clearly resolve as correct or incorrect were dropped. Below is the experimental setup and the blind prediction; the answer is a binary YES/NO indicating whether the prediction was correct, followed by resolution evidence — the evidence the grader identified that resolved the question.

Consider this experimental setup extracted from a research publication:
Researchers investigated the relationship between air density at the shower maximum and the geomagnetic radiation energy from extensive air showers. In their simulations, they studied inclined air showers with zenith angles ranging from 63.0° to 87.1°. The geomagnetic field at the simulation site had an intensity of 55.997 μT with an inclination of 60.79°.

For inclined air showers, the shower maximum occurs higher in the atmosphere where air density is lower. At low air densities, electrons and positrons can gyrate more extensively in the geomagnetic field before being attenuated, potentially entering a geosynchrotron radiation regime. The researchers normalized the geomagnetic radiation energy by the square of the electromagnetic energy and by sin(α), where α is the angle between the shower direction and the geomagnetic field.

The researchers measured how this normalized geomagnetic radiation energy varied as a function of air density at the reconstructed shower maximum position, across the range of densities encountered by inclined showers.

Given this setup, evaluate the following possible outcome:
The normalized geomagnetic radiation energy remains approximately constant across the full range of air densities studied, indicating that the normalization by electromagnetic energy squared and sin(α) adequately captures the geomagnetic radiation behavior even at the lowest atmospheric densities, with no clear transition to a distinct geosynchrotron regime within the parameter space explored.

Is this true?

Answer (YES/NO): NO